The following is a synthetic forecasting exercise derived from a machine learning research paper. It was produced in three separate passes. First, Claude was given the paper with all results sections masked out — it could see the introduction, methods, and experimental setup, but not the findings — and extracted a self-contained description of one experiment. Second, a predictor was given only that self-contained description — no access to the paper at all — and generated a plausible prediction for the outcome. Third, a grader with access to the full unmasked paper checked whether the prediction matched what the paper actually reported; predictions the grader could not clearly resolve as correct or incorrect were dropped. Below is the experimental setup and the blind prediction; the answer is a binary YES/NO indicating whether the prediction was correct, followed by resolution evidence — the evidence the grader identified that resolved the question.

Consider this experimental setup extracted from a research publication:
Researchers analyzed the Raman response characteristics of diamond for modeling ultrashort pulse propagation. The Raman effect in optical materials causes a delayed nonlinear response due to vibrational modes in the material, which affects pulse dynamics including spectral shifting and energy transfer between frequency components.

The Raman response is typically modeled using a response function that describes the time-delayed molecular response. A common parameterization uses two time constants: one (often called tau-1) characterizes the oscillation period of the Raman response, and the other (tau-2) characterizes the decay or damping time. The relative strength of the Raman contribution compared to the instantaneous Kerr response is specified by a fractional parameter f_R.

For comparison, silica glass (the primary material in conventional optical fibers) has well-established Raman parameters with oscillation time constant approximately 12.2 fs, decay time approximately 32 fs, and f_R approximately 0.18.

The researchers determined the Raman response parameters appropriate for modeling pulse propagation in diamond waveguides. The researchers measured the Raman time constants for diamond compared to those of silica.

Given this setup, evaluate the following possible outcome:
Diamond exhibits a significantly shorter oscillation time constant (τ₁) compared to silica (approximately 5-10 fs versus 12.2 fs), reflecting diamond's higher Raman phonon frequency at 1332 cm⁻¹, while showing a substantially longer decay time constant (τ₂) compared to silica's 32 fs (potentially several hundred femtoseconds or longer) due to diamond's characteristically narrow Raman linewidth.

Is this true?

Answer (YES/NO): NO